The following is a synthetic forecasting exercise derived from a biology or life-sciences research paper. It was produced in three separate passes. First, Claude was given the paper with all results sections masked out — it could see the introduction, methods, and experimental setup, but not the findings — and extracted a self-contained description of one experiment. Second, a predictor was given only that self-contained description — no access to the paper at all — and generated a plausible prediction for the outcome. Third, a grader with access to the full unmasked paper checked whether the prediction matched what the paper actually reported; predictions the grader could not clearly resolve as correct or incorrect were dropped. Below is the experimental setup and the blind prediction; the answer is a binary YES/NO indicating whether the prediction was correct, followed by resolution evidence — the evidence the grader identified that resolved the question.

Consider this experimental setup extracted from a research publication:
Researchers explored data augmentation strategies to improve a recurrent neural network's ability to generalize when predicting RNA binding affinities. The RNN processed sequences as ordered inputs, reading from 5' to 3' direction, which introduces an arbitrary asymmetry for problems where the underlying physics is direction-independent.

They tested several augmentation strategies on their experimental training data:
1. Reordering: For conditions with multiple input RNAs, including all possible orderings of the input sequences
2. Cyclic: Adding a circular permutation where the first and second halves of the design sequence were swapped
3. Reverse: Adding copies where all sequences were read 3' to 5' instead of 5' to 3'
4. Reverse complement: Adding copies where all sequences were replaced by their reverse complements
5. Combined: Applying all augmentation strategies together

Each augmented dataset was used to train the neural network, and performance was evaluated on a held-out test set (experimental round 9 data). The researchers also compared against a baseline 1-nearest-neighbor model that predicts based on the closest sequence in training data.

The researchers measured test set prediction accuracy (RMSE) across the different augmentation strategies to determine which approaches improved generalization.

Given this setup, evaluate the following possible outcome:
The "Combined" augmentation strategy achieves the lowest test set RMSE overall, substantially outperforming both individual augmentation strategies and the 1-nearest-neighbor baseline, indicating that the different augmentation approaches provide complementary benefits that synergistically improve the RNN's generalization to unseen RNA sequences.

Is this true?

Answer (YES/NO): NO